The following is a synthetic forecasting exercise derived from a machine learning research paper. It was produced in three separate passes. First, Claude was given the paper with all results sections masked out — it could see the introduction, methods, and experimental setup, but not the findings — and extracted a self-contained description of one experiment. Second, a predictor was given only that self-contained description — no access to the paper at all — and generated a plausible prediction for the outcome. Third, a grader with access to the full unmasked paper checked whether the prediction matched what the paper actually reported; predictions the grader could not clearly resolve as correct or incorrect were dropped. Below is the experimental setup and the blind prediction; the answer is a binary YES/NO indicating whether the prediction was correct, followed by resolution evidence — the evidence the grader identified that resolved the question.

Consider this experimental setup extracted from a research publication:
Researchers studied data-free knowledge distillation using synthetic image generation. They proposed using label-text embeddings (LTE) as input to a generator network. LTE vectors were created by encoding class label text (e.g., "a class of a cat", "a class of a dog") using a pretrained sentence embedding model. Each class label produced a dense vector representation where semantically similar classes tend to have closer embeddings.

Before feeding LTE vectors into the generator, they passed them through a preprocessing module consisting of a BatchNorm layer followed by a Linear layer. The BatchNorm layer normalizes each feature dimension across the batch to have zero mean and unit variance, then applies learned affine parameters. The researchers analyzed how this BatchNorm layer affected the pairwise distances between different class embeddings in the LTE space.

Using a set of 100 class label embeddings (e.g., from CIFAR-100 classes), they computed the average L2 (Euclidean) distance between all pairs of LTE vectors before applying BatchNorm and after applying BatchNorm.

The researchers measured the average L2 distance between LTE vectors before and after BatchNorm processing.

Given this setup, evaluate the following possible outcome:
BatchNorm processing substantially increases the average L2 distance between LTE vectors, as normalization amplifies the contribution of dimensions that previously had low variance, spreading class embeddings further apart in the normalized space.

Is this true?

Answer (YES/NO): YES